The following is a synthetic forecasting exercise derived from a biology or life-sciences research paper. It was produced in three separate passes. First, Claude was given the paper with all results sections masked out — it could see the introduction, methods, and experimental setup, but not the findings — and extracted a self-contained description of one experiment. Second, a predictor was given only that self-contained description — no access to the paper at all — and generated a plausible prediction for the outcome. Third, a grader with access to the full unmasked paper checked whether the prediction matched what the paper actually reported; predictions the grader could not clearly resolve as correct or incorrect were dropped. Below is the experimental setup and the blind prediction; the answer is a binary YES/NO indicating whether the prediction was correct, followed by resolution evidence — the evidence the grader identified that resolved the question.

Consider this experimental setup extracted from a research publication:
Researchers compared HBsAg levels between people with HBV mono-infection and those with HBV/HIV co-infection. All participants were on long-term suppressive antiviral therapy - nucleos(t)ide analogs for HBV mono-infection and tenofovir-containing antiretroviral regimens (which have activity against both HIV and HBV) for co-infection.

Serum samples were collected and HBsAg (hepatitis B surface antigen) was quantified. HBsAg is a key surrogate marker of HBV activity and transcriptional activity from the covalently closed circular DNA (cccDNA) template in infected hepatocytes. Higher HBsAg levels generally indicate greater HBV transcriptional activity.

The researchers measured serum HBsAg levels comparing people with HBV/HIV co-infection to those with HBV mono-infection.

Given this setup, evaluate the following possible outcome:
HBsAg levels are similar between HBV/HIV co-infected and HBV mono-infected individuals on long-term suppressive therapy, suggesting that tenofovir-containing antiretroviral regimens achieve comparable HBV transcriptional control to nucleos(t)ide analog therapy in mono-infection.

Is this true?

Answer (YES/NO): NO